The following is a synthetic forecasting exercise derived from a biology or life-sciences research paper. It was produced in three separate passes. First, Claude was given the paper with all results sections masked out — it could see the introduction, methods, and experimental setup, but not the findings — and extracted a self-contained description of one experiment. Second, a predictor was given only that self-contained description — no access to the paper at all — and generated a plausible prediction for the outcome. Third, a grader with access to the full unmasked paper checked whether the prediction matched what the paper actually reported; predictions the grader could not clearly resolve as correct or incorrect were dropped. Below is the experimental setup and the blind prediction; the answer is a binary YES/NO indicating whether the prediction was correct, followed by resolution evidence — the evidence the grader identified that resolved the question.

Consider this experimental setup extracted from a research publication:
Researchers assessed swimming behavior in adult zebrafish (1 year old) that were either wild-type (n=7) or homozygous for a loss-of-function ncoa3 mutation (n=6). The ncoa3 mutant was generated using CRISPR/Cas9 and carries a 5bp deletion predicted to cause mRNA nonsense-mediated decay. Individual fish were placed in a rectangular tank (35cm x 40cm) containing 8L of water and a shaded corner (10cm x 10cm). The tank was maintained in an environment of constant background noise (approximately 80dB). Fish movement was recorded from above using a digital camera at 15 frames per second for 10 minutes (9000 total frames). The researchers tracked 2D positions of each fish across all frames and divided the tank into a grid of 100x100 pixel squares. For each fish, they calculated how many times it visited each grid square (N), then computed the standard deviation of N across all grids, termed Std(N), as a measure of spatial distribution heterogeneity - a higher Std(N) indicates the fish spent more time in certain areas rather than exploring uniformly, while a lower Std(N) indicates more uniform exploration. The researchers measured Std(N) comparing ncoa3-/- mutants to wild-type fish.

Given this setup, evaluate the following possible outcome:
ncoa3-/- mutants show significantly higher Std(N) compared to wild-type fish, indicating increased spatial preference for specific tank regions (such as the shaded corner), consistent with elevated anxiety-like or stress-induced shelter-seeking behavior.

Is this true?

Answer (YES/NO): NO